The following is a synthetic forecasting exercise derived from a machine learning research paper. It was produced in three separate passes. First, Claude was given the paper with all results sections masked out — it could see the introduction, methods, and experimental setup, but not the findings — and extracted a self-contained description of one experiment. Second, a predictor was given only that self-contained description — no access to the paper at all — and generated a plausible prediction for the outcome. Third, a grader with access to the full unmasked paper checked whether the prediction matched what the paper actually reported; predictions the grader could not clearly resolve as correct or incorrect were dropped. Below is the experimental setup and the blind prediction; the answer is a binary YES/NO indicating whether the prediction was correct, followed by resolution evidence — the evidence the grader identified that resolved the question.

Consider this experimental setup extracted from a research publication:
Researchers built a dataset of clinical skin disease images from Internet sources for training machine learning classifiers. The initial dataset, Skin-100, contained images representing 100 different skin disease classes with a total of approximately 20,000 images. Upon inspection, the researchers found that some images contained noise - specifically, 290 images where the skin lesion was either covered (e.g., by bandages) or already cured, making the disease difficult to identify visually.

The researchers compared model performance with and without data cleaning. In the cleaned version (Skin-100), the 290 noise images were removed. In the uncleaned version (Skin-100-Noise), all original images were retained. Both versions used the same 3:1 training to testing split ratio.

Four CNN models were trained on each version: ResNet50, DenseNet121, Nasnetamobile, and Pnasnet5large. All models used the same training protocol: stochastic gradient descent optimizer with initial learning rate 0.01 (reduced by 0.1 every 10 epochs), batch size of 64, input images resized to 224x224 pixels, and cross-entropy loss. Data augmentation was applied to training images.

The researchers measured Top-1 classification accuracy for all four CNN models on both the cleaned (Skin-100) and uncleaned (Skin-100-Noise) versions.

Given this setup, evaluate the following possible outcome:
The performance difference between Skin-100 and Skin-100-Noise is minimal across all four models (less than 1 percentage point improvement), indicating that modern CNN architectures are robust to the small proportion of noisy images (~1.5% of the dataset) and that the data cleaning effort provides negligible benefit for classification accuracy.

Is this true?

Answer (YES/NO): NO